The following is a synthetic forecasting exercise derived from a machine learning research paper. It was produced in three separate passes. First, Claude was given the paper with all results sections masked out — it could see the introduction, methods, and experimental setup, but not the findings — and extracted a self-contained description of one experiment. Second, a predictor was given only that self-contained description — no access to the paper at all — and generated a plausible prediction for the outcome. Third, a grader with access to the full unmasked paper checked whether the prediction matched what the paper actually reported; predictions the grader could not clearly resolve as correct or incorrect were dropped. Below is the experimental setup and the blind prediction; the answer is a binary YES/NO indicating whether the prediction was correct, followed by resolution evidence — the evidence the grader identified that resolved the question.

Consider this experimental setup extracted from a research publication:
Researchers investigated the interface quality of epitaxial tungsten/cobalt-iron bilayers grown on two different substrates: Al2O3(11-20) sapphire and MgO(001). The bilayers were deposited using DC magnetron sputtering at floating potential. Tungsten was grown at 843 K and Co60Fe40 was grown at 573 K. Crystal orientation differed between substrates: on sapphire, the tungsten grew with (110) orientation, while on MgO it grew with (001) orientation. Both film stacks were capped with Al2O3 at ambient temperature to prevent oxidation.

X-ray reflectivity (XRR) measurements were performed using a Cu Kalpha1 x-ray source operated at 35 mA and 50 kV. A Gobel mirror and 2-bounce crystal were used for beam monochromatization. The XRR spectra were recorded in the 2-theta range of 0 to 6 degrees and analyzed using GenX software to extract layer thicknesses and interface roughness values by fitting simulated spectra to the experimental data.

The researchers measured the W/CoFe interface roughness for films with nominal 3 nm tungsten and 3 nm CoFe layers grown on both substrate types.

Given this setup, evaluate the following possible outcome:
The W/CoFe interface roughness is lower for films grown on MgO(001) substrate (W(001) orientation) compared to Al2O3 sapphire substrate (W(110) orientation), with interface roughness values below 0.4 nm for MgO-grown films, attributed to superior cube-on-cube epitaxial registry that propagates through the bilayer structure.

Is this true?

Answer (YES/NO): YES